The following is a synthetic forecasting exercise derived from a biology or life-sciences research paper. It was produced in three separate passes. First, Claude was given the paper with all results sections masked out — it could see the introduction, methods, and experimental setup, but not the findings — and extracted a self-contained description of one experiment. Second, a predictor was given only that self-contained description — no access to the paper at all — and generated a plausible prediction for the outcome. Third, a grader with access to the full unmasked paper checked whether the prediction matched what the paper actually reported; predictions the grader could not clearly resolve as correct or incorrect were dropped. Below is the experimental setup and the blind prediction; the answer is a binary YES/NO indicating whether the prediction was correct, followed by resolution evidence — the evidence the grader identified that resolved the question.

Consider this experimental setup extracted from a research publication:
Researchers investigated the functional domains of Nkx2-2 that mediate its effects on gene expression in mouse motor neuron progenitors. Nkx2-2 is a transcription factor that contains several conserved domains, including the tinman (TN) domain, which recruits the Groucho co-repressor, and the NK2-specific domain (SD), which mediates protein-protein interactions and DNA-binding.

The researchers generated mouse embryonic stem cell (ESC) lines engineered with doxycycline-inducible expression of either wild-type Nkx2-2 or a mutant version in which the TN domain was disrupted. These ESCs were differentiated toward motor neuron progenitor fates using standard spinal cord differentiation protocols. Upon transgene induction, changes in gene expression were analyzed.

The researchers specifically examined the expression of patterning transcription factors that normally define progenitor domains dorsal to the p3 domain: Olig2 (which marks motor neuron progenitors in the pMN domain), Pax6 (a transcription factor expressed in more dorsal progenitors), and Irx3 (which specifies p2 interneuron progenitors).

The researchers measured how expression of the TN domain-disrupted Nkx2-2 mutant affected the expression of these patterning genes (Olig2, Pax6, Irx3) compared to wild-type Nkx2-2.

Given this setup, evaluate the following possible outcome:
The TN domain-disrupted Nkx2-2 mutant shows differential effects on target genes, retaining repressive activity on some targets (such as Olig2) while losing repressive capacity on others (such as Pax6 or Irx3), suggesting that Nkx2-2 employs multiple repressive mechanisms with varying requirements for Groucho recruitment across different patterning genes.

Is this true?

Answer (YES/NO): NO